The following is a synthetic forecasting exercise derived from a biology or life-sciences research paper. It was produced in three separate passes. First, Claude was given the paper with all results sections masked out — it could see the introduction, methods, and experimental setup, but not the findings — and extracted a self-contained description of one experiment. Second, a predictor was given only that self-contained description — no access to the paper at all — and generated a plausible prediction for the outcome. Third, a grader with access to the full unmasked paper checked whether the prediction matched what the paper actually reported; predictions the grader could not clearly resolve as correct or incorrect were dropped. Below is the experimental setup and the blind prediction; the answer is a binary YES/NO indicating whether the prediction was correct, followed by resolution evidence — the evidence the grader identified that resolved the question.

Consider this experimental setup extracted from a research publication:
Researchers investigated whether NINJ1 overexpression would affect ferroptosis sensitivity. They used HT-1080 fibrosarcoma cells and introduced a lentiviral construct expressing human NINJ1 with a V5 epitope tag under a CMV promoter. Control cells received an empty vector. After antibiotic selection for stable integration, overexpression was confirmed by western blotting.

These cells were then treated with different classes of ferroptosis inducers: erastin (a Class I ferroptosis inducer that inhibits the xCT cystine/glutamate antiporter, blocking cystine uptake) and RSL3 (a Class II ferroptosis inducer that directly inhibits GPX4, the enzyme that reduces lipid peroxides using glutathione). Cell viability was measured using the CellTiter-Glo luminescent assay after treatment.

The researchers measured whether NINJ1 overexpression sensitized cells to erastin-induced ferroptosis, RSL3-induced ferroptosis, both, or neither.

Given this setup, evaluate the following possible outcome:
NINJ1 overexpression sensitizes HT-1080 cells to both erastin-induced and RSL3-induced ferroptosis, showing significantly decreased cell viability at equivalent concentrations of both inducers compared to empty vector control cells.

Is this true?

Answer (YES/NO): NO